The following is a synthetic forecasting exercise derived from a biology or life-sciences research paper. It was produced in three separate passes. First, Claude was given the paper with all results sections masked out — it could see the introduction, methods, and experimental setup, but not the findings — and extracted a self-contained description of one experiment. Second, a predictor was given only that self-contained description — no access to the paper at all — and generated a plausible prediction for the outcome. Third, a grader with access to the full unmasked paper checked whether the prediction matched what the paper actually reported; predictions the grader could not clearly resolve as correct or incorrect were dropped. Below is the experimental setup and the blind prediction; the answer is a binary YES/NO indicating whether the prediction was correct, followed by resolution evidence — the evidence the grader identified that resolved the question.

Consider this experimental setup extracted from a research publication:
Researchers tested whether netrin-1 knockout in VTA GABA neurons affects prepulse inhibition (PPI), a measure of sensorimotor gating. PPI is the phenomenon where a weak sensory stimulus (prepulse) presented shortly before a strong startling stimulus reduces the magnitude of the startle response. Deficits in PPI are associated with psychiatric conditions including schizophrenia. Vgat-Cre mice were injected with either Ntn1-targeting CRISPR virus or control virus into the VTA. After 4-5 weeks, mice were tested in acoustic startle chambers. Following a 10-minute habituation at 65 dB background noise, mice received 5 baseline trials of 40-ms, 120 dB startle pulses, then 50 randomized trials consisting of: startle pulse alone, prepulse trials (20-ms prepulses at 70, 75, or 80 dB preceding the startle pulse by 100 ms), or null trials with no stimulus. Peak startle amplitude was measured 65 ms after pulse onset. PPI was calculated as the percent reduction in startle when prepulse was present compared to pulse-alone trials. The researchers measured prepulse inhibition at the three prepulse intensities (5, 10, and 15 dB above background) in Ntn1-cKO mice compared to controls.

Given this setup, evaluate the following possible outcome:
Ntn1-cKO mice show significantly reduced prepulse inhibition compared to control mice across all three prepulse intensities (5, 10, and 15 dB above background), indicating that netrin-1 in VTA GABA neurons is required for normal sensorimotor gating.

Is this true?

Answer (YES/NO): NO